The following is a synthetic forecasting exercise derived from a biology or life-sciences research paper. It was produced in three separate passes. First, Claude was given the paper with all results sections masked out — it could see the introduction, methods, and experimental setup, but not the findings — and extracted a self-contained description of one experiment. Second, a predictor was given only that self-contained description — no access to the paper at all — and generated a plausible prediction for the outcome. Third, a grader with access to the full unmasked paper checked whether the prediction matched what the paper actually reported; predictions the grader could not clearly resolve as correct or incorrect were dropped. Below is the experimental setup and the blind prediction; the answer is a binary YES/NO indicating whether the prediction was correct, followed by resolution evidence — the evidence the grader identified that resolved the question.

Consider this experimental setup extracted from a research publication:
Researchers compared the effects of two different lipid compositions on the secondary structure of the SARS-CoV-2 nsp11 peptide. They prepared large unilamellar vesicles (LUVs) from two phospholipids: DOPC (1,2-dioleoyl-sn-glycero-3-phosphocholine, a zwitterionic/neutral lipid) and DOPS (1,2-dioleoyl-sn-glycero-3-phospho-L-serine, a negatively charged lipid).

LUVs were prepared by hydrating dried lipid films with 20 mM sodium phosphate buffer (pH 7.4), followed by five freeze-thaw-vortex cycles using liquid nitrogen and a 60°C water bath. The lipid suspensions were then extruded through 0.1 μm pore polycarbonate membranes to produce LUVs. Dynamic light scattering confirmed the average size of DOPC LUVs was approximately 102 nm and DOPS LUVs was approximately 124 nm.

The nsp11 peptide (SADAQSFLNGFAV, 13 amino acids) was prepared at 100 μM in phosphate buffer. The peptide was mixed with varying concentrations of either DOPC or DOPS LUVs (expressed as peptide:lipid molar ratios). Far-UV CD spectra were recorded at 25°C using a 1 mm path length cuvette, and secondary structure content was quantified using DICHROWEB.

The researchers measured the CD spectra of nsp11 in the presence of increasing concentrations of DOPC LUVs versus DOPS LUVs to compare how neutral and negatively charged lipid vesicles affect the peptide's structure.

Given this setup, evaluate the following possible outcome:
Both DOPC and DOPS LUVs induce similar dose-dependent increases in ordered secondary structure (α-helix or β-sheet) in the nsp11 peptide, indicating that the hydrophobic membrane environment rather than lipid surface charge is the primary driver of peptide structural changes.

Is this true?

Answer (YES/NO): NO